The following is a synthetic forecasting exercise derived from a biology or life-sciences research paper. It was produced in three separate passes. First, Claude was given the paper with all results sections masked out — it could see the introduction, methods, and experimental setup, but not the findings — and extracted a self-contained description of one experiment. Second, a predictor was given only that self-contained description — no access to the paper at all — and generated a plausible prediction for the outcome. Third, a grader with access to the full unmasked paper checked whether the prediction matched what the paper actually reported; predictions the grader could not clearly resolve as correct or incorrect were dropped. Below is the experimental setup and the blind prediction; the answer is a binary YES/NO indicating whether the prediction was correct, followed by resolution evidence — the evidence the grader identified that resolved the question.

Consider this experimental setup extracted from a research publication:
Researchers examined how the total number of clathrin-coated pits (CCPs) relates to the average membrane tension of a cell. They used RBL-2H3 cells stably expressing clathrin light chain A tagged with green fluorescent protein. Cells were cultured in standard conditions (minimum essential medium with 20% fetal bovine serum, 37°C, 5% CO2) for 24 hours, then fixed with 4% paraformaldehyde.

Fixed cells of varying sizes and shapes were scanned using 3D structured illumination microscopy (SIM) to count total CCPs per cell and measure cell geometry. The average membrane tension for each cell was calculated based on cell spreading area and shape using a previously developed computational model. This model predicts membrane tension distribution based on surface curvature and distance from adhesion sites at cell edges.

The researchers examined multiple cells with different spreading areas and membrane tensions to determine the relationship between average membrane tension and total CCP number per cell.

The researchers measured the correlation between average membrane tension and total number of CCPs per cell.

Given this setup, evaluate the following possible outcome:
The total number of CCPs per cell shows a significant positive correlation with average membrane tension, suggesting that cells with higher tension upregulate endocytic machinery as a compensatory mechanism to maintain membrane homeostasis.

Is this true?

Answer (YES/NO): NO